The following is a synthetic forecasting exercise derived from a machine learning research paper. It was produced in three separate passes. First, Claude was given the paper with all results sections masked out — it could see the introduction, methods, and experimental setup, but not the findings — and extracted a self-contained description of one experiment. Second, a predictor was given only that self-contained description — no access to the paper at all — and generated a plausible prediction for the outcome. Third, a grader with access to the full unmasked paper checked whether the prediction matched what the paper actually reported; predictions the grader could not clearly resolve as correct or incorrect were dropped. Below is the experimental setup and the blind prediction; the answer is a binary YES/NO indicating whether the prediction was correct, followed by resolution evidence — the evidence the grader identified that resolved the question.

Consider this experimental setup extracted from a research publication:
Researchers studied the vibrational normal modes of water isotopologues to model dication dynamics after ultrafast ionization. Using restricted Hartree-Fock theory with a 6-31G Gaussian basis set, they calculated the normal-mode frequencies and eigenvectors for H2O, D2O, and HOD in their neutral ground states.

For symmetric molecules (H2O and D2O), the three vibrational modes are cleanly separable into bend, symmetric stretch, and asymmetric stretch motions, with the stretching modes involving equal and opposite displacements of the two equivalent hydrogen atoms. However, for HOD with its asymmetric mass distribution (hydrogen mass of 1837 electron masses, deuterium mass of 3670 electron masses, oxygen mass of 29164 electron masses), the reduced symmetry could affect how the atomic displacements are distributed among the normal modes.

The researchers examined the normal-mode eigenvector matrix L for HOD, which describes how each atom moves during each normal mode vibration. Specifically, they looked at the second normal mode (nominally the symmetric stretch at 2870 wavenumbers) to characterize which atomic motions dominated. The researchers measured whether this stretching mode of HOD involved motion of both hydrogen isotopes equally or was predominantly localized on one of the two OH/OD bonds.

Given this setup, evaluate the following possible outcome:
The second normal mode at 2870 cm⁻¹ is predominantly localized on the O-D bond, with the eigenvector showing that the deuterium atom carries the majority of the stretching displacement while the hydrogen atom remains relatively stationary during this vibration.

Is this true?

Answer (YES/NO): YES